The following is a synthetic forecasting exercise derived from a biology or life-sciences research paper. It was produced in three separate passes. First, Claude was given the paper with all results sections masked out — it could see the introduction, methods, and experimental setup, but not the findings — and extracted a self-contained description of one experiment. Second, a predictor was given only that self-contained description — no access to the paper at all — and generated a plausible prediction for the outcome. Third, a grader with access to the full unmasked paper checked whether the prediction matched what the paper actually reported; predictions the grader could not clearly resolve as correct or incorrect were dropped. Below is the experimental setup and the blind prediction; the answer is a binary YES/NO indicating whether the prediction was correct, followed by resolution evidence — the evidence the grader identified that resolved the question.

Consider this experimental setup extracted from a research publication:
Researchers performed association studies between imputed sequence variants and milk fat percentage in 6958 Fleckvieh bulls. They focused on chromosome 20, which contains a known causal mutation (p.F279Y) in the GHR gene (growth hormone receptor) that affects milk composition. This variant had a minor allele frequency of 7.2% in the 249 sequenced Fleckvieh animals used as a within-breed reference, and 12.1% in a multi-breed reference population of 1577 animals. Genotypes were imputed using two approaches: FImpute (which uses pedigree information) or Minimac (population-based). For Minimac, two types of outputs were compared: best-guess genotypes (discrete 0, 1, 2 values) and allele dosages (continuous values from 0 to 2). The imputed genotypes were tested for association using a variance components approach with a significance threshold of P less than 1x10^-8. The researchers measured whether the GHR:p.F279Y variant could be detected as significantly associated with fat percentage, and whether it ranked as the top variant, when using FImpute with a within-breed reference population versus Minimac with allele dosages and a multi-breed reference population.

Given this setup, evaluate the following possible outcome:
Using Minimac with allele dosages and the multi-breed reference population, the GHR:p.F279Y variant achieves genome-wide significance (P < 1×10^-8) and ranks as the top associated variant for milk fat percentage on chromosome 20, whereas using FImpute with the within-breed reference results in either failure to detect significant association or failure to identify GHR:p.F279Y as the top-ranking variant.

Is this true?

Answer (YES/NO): YES